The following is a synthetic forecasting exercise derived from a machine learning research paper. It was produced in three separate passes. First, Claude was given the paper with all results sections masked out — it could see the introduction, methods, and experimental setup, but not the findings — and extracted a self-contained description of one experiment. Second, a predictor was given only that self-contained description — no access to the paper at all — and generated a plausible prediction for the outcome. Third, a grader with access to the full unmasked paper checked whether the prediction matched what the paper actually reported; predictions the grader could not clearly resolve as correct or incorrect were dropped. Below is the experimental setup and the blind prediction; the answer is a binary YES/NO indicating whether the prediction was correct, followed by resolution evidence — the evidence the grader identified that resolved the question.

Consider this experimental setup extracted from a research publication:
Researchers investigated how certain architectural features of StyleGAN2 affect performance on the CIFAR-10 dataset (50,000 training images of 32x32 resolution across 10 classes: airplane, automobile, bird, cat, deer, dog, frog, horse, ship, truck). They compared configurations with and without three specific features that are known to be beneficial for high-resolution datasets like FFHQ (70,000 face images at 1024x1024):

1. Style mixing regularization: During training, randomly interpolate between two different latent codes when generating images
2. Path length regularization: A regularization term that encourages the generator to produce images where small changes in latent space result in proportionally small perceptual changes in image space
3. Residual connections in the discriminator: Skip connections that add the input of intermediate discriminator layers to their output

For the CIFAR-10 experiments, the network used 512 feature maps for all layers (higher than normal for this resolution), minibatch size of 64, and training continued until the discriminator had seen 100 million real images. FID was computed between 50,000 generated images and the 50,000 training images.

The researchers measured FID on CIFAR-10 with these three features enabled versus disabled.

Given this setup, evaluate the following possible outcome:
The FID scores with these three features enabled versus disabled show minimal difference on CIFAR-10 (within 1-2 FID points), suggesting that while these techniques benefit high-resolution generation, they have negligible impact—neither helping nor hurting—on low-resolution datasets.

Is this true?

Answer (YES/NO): NO